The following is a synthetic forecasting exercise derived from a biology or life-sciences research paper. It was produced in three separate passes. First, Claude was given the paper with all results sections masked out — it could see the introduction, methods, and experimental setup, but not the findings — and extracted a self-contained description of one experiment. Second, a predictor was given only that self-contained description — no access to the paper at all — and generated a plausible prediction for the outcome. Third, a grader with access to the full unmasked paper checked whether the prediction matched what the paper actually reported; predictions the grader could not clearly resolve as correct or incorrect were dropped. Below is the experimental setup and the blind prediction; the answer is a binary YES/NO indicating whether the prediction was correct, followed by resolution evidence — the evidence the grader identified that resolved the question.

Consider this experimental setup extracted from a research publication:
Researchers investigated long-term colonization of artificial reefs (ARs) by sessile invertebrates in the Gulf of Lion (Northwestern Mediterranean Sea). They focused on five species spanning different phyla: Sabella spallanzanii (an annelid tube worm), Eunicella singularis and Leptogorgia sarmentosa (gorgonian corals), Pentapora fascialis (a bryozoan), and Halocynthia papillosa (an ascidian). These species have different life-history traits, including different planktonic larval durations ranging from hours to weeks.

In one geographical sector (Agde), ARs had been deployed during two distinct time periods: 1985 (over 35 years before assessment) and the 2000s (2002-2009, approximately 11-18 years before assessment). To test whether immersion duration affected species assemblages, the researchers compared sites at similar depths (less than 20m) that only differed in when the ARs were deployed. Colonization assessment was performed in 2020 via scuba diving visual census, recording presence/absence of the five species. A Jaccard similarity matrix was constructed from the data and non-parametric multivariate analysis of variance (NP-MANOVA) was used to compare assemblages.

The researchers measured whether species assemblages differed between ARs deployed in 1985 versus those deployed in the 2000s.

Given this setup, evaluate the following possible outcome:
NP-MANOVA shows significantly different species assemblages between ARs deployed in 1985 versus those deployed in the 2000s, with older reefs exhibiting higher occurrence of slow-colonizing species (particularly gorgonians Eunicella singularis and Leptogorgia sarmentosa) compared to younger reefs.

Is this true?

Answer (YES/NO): NO